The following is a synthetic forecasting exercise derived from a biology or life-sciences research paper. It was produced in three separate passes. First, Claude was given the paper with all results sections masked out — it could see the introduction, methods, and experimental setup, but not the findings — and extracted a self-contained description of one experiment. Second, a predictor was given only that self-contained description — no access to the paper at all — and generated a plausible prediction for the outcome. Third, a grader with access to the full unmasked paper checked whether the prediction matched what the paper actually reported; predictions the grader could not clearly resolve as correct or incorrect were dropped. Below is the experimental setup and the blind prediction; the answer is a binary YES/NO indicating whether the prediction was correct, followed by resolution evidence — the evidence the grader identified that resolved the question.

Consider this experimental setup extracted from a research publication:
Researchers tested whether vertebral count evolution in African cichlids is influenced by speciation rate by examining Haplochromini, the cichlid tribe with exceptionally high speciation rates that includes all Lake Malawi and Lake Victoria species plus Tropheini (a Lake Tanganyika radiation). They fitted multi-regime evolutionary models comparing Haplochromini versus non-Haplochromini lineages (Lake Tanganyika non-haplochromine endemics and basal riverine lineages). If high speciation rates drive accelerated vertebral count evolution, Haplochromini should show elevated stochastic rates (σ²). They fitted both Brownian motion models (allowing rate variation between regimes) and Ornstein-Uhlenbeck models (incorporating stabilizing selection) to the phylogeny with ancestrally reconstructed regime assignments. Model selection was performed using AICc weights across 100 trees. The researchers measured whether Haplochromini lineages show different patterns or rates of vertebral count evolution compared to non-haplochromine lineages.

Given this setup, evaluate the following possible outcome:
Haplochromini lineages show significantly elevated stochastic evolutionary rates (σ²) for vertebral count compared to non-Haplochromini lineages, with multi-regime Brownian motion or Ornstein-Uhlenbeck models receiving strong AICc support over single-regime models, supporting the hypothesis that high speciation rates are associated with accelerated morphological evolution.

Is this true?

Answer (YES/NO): NO